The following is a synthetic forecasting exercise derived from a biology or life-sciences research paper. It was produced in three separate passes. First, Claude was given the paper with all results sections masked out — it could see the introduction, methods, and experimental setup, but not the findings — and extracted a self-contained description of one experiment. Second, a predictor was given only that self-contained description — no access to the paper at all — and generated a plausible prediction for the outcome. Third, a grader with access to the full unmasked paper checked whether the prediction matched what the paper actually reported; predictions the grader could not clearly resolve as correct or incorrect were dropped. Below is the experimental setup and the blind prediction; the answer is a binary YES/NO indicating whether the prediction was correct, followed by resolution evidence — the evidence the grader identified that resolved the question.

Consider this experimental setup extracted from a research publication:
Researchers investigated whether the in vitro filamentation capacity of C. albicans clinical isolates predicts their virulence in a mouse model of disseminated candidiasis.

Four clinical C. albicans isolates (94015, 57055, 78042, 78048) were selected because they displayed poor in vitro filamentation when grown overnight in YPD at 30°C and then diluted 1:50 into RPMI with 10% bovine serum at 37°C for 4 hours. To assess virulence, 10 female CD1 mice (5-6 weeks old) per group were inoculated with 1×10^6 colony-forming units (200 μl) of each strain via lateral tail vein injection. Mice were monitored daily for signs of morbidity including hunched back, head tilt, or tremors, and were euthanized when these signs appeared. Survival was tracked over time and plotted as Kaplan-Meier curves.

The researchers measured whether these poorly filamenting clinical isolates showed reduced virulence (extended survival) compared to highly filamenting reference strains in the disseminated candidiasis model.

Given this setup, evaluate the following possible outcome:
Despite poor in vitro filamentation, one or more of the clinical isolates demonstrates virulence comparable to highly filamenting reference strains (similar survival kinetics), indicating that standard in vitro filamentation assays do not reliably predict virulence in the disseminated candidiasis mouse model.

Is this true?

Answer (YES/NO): YES